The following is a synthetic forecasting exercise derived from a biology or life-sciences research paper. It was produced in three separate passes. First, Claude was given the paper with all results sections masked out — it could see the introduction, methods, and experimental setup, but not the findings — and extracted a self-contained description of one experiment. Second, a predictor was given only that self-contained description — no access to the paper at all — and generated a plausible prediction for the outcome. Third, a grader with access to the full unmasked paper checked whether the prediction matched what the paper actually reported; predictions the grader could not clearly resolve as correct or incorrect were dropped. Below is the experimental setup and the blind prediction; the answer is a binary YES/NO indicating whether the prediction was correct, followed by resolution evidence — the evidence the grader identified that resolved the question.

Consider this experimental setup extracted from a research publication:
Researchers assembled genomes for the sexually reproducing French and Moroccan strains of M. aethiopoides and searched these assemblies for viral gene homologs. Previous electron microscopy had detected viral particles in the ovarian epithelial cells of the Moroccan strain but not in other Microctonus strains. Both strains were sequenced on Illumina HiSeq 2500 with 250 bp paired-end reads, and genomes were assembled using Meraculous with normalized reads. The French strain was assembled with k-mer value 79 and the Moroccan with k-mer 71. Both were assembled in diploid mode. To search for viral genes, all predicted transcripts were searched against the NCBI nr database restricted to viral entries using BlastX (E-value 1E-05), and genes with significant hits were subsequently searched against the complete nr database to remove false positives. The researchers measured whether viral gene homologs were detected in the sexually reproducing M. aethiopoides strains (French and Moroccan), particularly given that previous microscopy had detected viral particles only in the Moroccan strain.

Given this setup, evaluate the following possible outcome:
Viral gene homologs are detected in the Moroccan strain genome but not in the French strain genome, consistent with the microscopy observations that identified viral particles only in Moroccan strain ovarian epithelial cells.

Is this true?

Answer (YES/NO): NO